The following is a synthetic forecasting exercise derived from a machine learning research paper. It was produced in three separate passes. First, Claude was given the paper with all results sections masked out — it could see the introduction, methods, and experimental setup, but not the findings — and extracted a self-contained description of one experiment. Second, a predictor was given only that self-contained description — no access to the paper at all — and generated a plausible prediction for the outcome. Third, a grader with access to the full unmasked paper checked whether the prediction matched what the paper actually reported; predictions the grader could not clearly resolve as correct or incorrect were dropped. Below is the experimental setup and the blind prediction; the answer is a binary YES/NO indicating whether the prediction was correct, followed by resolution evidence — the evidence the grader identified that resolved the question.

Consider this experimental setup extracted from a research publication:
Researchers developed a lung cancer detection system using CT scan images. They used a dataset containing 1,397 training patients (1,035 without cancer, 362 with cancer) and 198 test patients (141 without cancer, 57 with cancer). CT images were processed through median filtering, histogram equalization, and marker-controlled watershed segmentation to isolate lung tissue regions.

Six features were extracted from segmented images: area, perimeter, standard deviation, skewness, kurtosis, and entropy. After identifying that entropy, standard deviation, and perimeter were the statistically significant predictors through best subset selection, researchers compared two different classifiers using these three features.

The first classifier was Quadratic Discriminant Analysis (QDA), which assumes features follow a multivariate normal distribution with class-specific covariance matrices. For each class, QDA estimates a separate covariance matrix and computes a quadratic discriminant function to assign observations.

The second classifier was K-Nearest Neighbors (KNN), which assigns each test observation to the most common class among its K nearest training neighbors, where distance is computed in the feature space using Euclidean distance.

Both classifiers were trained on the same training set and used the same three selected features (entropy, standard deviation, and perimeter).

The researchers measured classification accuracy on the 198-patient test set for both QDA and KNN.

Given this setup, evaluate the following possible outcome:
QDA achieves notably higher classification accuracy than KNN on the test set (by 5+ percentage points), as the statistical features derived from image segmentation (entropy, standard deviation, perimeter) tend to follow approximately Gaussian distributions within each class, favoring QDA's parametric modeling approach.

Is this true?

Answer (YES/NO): YES